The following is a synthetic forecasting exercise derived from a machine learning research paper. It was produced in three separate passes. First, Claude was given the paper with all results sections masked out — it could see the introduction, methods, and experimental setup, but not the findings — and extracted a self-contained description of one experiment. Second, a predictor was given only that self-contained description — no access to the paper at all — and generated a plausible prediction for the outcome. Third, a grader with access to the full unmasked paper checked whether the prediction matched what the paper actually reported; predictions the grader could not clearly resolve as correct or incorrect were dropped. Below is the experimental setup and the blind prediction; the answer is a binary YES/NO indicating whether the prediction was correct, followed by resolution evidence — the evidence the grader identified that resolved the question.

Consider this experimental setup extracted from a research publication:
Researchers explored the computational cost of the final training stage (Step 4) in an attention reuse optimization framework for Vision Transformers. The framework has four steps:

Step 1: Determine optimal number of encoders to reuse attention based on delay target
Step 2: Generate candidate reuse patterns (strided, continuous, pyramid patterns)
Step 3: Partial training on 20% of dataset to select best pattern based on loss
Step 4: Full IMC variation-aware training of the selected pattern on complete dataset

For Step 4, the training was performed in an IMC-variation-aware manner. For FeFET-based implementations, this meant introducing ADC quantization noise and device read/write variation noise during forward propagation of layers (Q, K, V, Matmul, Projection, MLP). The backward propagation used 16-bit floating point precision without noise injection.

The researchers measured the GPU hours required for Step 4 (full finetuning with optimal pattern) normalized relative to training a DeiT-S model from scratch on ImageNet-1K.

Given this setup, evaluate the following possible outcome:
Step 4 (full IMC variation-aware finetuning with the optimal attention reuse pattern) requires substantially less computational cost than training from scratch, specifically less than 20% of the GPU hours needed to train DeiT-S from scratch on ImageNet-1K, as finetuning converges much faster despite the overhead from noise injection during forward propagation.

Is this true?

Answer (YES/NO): YES